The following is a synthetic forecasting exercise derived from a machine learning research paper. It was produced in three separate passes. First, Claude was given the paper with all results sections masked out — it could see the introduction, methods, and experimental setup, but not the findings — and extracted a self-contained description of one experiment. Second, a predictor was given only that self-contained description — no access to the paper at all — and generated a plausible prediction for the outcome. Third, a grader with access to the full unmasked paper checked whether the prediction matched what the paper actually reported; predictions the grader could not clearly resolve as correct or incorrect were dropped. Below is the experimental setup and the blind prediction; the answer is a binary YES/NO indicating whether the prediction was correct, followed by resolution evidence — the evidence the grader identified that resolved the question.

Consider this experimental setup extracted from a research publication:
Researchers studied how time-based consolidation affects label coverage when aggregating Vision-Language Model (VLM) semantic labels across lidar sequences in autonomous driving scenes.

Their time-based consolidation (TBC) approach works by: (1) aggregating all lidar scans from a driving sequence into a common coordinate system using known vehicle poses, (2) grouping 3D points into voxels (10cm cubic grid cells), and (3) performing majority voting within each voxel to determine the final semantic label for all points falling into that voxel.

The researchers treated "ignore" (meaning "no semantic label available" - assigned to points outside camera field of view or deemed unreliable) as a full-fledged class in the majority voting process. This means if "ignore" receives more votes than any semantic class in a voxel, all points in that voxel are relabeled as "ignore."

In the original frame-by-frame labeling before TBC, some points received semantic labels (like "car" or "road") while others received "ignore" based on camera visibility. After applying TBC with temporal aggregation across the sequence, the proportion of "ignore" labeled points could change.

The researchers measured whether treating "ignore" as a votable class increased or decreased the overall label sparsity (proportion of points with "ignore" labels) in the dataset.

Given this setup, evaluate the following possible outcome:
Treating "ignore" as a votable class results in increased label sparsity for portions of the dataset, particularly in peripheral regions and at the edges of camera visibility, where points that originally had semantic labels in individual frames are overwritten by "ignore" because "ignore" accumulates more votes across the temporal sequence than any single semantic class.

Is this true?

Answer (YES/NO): YES